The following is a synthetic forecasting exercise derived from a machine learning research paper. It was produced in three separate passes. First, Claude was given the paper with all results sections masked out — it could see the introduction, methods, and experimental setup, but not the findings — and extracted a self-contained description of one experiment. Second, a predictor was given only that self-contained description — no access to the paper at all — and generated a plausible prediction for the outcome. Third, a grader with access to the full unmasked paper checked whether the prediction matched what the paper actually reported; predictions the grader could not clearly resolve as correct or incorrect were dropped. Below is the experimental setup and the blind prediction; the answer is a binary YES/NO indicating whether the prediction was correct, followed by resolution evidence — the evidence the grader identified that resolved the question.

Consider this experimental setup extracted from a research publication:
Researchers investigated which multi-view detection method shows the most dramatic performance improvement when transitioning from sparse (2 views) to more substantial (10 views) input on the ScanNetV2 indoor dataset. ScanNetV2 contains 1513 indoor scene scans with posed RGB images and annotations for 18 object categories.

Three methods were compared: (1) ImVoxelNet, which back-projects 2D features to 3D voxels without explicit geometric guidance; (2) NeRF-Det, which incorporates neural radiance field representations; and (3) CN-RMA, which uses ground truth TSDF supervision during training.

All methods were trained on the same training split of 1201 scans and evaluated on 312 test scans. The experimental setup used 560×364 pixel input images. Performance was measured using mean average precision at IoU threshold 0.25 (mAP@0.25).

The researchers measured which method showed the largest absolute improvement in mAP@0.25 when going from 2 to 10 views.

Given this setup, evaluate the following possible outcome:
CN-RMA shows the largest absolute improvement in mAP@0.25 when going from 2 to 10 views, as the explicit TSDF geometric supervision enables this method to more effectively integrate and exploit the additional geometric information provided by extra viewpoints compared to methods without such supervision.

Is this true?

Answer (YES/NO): NO